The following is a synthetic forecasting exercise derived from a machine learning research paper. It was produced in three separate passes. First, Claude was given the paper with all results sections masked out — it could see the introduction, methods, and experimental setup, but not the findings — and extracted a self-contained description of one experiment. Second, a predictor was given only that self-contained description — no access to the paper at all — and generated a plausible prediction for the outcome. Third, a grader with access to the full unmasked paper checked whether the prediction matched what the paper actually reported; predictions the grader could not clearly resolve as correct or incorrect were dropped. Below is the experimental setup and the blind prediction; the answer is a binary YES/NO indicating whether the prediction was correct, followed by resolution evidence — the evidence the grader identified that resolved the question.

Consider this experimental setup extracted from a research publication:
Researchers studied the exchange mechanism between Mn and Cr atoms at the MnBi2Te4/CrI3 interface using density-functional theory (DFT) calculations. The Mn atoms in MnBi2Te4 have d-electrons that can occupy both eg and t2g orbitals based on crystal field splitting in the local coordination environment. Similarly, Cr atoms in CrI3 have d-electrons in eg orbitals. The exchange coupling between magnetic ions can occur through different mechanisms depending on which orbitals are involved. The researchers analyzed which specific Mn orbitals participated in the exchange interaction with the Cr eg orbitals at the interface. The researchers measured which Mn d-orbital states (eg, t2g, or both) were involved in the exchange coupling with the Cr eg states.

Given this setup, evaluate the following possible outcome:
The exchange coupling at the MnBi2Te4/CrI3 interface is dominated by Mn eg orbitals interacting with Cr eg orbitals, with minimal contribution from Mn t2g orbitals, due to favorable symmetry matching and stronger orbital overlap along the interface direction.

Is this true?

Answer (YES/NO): NO